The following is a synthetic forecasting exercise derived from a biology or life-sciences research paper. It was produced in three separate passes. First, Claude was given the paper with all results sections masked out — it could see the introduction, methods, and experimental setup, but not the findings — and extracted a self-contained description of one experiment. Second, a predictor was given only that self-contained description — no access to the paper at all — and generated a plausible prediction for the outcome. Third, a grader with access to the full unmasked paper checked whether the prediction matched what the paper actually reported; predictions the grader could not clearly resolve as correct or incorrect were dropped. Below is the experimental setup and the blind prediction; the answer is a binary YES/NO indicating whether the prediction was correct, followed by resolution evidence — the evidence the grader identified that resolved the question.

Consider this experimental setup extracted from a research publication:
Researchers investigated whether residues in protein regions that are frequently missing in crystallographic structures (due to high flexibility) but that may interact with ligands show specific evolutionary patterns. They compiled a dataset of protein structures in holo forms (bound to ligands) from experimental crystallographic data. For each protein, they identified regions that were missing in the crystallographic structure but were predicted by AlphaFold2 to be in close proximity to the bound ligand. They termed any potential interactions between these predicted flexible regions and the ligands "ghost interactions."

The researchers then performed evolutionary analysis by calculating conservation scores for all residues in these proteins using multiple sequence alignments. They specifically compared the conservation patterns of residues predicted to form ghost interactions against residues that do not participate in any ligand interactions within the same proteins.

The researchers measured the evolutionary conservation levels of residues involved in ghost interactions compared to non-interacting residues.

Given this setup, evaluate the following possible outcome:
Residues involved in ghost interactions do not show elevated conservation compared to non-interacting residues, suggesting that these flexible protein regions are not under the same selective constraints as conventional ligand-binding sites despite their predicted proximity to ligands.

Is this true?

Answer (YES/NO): NO